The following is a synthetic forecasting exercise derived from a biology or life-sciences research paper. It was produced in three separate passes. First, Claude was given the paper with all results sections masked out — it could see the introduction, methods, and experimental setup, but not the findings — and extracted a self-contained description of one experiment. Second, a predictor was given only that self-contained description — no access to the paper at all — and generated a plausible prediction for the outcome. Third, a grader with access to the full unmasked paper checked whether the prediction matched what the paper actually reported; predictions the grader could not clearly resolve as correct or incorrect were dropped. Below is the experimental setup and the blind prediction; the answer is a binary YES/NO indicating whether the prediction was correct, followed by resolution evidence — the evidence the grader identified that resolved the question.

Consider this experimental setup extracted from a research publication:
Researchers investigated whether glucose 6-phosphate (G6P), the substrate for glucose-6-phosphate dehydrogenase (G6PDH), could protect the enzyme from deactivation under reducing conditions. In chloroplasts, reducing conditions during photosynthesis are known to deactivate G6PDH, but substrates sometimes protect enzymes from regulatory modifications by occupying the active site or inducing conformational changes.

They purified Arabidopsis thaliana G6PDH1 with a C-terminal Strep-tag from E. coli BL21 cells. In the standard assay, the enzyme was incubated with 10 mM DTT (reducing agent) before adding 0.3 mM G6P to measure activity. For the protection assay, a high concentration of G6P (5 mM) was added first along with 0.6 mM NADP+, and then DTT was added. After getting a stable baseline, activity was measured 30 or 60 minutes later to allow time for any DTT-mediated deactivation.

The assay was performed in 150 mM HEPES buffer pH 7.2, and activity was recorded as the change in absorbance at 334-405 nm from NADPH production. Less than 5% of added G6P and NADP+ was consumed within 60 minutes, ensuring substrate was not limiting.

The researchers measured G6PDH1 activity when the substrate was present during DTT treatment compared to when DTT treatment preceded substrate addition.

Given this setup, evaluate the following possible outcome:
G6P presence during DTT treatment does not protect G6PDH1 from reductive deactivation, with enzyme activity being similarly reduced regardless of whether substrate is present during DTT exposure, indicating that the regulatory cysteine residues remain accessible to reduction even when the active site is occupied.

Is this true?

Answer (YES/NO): NO